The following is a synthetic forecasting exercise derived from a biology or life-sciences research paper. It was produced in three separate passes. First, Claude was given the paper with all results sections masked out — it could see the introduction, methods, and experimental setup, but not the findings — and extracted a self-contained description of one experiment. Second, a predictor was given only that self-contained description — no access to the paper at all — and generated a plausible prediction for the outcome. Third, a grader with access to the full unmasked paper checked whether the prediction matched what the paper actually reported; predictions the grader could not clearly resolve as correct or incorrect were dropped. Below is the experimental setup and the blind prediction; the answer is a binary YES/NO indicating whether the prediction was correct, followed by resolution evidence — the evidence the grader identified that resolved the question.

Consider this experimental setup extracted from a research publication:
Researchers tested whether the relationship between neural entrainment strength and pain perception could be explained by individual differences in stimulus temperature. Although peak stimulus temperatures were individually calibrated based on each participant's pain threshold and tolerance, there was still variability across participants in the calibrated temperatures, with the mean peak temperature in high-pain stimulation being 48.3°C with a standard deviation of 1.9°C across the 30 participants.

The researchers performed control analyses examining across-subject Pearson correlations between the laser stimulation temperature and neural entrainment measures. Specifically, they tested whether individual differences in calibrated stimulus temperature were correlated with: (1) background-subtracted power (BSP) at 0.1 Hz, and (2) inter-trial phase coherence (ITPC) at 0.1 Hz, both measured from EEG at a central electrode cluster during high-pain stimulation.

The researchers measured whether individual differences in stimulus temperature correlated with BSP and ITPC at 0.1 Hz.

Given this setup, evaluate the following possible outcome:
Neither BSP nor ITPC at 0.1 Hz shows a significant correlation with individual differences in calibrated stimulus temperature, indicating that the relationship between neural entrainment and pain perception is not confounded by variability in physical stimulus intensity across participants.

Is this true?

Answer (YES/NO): YES